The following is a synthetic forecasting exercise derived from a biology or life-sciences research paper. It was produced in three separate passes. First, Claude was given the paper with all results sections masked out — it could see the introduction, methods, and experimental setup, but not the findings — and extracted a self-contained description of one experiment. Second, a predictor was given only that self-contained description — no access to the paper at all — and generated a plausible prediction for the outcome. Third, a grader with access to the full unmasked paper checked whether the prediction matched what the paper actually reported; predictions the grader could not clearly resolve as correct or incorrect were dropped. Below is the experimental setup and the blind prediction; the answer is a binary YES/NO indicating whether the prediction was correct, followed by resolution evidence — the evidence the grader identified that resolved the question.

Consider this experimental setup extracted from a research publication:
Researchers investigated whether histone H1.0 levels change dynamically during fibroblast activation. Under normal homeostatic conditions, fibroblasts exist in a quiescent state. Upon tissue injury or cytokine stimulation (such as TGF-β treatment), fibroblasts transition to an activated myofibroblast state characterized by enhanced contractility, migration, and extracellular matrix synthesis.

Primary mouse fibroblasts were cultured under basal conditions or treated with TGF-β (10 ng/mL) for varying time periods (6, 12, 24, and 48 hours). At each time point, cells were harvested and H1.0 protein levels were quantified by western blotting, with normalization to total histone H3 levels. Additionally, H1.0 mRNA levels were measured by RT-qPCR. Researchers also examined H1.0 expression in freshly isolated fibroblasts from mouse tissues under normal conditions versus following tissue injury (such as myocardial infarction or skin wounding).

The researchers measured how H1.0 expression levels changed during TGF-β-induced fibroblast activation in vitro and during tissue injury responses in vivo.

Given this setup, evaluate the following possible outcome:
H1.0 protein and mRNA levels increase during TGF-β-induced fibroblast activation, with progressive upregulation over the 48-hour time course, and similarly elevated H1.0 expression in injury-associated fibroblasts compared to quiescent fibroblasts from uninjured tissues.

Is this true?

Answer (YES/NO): NO